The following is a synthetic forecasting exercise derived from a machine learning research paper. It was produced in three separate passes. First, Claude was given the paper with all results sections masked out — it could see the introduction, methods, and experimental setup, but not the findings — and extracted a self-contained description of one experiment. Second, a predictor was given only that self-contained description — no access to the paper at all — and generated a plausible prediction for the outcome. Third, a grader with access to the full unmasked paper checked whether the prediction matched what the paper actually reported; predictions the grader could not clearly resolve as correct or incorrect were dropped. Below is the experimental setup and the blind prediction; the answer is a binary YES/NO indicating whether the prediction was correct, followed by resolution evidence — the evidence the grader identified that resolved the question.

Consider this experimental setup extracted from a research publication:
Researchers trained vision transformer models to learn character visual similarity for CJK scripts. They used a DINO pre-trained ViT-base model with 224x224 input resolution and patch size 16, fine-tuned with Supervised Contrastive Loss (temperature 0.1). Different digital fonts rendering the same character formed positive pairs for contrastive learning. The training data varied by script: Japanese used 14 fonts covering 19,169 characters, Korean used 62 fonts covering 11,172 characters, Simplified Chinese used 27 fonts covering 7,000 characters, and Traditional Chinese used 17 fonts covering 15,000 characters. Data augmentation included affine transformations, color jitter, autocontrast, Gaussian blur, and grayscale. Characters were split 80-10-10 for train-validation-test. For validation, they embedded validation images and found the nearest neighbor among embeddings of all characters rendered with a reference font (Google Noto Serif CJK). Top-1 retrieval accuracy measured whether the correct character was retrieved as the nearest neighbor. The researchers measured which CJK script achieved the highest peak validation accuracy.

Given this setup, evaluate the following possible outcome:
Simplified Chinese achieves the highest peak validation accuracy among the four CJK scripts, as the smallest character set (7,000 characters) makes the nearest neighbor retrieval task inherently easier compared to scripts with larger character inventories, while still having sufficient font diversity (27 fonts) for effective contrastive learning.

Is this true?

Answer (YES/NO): NO